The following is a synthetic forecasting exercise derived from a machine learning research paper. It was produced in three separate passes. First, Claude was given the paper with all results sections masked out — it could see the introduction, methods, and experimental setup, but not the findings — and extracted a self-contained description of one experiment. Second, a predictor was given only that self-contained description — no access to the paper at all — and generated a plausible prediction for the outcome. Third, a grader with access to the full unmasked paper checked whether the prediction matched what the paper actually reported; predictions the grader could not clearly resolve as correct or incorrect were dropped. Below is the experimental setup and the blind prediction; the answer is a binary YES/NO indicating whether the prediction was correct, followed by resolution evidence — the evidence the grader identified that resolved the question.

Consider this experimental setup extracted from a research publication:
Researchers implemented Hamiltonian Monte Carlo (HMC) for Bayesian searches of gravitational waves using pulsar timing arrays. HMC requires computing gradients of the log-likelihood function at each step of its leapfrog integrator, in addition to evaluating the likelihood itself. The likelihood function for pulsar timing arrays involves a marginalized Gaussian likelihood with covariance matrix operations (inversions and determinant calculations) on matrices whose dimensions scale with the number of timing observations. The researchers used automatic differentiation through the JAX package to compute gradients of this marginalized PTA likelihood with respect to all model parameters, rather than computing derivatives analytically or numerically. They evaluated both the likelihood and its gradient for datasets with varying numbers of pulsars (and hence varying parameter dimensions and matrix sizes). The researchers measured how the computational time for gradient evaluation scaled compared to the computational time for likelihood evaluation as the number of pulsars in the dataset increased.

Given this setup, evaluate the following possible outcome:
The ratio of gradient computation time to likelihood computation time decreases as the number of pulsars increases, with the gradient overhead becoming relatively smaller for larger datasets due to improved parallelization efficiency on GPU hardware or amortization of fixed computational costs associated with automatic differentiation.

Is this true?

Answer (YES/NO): NO